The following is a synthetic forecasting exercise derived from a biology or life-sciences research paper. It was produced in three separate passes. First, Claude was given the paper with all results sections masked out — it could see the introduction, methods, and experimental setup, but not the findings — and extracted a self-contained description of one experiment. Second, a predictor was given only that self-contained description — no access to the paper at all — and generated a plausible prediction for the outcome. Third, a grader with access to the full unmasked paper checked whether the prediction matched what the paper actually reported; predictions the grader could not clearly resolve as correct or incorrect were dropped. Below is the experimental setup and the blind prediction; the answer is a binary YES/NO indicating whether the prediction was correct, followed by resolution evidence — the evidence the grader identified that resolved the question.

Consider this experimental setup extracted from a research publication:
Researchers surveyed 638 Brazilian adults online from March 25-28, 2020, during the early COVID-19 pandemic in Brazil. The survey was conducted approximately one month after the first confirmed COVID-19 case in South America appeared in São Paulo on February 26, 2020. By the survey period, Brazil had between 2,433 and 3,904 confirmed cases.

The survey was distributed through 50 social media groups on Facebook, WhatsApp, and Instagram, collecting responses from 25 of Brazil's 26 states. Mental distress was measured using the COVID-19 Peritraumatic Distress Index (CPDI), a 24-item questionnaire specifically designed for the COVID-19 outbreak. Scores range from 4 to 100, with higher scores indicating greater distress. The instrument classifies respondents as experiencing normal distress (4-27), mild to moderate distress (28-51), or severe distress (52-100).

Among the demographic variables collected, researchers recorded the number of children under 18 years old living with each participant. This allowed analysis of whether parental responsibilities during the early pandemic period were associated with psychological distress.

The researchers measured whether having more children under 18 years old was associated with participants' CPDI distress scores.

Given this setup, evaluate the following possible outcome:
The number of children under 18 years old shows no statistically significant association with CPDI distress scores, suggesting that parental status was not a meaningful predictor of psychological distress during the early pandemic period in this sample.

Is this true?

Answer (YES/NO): YES